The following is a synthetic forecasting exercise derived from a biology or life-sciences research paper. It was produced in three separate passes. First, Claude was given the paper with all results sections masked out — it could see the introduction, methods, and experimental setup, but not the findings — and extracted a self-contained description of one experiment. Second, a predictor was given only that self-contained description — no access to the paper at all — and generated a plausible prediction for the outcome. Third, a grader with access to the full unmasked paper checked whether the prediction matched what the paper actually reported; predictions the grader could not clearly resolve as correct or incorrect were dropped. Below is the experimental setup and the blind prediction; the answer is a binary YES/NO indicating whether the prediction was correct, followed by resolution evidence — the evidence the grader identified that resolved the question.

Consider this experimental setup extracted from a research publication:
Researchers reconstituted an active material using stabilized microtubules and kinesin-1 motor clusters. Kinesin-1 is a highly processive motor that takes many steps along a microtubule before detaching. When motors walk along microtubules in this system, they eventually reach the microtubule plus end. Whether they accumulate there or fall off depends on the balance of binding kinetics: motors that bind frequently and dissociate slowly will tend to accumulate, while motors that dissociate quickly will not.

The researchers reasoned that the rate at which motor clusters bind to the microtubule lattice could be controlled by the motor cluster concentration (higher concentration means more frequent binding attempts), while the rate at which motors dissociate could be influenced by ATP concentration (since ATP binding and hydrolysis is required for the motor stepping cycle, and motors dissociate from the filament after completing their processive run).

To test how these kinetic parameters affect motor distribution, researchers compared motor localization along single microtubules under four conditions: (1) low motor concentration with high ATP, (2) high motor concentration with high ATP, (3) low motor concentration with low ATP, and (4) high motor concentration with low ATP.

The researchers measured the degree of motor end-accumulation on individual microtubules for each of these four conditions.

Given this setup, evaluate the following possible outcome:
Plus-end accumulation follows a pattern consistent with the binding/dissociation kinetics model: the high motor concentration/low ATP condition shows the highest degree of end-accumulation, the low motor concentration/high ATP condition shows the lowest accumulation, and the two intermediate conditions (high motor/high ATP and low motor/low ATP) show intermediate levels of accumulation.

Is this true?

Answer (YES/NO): YES